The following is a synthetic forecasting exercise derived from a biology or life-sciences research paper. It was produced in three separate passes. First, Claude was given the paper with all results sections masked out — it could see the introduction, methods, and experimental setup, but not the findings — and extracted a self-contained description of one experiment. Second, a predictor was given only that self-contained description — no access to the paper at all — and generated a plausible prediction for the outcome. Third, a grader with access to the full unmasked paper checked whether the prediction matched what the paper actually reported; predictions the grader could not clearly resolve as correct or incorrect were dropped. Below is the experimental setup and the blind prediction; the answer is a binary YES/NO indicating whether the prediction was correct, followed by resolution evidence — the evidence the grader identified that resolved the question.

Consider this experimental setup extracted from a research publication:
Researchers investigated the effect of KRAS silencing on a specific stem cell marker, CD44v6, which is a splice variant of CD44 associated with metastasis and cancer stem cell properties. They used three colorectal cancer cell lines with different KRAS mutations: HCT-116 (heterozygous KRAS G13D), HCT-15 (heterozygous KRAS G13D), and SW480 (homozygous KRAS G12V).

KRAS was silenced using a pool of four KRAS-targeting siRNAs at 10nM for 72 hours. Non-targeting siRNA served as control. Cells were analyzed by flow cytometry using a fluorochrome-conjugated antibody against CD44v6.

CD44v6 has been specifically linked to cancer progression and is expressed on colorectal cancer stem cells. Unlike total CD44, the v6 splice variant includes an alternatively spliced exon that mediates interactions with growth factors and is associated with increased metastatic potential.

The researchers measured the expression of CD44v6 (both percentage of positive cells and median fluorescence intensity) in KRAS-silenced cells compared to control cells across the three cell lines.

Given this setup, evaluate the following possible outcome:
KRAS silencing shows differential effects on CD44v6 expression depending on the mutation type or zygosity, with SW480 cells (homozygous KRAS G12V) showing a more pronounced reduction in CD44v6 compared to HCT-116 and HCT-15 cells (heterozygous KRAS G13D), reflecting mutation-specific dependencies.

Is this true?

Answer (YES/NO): NO